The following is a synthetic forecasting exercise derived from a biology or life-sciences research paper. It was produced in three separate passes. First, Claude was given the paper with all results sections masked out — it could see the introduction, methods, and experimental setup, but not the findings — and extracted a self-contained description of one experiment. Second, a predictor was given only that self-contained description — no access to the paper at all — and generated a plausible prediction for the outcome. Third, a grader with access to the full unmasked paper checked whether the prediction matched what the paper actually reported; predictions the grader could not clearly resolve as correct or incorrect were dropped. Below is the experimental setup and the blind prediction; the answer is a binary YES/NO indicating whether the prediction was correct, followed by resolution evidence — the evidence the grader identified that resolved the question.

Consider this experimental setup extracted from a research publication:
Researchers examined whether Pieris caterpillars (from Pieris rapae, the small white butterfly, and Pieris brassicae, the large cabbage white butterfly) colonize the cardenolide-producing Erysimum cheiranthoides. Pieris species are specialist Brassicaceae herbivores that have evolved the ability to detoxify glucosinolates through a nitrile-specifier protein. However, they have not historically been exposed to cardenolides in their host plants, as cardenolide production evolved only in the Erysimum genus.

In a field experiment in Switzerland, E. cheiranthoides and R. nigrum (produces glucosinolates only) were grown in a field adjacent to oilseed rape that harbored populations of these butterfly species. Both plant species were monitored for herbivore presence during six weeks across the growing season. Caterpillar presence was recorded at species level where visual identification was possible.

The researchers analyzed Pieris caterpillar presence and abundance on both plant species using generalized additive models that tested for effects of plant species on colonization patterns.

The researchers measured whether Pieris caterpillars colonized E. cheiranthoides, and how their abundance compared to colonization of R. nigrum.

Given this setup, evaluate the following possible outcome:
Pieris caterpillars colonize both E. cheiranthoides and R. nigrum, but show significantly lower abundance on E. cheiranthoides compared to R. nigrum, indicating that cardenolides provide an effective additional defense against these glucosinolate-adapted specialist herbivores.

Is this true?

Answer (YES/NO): NO